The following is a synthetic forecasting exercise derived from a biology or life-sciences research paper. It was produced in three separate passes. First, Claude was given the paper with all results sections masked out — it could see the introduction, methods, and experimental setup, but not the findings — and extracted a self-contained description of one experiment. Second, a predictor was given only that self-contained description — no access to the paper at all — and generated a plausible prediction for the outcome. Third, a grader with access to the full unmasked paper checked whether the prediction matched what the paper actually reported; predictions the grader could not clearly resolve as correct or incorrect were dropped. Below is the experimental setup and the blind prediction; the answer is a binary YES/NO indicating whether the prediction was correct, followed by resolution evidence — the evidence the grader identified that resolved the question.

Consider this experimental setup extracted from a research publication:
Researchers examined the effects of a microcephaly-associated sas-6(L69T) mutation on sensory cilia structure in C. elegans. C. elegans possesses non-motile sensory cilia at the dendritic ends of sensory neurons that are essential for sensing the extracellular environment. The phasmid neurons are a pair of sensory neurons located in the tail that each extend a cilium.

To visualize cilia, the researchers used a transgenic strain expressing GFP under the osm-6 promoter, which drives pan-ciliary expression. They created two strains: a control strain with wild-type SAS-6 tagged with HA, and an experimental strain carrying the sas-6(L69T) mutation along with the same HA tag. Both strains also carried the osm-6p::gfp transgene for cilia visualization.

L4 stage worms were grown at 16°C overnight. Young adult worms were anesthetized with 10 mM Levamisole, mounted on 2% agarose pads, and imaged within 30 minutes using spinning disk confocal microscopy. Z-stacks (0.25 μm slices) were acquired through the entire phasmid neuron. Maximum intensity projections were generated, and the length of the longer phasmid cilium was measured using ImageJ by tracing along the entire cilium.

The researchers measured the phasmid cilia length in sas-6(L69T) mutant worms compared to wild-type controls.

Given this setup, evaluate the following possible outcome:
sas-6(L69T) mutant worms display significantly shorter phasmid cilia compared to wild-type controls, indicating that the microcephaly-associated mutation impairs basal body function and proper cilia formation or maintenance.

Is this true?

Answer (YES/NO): YES